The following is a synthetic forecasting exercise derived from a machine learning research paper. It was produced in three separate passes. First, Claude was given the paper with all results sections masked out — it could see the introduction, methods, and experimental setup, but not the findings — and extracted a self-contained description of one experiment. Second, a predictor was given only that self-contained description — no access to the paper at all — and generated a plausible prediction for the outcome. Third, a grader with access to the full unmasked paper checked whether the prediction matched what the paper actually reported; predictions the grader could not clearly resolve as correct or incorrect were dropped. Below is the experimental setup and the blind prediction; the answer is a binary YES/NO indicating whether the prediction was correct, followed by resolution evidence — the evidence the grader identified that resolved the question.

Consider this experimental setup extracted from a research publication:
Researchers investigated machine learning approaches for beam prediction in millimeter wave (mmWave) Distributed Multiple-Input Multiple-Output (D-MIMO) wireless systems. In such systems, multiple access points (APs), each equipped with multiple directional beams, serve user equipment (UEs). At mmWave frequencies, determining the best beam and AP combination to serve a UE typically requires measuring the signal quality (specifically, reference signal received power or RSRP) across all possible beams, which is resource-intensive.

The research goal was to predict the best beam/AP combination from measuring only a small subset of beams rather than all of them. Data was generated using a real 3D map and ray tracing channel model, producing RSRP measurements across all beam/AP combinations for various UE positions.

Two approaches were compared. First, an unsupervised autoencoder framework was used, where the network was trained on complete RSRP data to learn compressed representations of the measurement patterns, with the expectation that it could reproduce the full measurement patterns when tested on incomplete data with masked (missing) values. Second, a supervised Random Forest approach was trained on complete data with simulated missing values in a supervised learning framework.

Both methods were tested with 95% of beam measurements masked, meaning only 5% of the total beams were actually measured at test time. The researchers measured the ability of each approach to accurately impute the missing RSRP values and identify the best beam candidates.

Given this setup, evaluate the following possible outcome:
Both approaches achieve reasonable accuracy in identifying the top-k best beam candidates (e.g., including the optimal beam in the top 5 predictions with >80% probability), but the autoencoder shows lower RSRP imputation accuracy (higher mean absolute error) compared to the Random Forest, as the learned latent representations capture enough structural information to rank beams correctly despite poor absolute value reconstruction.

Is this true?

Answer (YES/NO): NO